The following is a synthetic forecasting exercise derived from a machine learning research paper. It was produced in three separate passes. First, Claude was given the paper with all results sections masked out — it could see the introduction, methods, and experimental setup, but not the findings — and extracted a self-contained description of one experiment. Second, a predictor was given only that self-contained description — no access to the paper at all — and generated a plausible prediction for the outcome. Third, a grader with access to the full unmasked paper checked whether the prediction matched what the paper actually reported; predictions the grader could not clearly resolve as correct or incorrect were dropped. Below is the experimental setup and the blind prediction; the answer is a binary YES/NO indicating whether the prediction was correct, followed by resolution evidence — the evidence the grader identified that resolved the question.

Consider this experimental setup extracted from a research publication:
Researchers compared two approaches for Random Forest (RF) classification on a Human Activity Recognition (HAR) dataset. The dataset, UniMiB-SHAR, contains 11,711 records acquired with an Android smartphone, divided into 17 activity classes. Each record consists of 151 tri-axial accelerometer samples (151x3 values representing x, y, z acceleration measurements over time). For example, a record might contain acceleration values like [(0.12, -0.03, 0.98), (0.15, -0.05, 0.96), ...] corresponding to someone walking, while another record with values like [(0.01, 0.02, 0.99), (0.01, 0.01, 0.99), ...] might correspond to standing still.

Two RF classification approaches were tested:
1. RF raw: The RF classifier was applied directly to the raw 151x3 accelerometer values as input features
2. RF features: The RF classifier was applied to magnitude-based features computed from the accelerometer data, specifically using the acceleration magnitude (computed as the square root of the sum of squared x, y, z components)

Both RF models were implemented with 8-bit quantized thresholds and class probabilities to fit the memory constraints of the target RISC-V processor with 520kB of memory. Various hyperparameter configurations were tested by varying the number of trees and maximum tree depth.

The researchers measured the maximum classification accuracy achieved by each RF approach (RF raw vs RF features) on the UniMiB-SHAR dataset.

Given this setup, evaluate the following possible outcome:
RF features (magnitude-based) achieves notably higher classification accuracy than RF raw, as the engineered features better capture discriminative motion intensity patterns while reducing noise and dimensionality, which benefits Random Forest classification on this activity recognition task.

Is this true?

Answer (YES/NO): NO